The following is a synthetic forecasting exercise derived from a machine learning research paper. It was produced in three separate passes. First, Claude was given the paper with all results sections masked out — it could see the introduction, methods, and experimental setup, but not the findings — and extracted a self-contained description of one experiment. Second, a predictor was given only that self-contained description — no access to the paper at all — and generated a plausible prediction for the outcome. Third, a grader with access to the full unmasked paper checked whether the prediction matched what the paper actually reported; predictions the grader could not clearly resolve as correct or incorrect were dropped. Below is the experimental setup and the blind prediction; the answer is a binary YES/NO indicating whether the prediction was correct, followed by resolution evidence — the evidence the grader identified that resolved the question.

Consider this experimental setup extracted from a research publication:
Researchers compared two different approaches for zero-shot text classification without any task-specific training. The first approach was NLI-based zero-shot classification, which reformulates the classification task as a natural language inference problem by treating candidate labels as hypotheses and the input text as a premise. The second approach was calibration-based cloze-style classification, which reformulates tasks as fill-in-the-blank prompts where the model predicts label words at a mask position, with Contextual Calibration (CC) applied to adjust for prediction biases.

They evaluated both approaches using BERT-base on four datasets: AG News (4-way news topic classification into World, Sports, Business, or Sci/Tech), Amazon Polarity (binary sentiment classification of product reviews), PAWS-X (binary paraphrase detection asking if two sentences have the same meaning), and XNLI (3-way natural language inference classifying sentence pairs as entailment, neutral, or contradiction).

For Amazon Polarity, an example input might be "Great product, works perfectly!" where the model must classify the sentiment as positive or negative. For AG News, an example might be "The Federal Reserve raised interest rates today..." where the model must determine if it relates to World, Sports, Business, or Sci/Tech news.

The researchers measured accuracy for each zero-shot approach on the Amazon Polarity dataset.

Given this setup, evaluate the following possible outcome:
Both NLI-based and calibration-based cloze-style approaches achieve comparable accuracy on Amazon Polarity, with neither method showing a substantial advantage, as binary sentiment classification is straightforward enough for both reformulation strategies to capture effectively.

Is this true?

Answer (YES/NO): NO